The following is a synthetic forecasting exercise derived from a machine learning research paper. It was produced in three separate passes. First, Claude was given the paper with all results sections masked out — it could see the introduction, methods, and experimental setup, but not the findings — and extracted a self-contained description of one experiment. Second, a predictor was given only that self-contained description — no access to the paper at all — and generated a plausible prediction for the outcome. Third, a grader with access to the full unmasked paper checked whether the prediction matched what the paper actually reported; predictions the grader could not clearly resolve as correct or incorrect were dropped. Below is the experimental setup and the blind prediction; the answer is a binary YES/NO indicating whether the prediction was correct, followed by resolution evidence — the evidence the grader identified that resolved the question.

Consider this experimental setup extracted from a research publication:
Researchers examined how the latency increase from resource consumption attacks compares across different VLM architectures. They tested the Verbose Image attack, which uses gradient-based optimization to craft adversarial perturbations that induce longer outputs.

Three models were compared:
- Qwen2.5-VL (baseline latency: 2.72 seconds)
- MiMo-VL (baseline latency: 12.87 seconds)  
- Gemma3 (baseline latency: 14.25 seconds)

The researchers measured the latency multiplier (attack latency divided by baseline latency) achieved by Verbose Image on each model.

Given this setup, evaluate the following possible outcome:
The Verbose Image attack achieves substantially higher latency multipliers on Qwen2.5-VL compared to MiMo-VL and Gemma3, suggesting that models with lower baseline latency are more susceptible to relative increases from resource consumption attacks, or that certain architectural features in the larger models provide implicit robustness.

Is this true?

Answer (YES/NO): YES